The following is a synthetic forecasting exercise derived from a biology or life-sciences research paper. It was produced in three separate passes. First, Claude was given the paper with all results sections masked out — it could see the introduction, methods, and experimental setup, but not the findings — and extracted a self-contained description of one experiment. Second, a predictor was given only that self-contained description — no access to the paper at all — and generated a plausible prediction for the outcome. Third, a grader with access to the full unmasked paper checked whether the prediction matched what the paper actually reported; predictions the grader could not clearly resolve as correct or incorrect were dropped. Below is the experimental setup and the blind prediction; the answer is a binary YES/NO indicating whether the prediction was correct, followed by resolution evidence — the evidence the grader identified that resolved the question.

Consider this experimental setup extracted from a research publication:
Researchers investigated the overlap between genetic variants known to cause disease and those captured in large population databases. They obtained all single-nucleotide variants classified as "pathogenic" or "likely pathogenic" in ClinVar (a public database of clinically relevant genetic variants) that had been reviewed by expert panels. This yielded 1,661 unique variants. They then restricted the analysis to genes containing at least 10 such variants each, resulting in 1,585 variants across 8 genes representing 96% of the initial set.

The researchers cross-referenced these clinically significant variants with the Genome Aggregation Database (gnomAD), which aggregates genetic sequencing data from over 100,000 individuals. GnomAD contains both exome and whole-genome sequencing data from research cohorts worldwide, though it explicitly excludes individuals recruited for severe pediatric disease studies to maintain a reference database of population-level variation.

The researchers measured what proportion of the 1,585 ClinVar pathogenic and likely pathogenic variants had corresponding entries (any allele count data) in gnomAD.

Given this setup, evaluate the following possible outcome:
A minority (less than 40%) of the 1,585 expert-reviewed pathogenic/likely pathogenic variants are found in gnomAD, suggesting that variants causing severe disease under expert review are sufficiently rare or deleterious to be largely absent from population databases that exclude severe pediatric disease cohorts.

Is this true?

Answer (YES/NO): YES